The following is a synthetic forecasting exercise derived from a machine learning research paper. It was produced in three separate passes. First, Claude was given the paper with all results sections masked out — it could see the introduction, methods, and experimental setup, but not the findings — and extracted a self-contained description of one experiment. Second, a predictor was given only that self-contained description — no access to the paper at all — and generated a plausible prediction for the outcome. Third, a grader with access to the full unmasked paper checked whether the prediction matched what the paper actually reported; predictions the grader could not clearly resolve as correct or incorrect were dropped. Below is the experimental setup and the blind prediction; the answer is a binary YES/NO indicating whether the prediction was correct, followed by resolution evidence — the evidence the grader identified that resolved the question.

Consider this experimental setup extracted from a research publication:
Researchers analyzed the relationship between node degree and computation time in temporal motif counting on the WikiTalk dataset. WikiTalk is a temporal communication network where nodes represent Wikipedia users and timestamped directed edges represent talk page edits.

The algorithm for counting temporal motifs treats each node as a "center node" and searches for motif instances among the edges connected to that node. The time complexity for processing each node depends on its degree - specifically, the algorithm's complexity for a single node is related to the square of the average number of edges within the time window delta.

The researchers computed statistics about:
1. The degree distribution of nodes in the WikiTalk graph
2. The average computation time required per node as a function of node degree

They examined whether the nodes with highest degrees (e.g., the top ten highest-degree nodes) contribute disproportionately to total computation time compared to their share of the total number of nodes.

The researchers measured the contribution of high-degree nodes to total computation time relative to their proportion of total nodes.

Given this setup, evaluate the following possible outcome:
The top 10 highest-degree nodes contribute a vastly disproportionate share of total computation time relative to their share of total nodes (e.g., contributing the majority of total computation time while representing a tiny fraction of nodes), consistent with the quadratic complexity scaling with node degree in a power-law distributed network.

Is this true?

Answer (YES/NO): YES